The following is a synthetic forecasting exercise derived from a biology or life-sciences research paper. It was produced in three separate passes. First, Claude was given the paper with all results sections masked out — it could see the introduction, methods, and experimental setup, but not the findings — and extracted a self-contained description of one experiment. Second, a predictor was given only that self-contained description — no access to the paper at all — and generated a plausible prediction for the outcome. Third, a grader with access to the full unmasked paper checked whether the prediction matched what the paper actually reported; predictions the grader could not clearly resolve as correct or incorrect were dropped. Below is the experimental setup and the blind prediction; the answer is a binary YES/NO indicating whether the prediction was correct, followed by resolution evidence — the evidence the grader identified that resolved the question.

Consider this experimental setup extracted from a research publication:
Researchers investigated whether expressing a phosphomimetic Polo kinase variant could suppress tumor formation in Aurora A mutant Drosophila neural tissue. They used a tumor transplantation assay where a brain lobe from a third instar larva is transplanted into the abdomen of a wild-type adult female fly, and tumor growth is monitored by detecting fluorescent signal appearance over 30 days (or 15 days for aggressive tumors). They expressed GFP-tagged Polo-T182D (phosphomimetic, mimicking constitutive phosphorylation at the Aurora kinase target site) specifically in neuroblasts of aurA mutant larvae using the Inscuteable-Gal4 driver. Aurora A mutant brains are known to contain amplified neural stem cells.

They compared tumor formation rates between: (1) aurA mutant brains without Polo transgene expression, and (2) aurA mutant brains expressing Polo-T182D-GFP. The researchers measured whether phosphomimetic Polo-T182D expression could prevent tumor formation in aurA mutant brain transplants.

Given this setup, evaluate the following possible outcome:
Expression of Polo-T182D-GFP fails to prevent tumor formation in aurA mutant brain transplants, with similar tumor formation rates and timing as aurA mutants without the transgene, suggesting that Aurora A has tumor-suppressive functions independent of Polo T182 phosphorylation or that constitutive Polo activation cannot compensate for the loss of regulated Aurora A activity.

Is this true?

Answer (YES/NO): NO